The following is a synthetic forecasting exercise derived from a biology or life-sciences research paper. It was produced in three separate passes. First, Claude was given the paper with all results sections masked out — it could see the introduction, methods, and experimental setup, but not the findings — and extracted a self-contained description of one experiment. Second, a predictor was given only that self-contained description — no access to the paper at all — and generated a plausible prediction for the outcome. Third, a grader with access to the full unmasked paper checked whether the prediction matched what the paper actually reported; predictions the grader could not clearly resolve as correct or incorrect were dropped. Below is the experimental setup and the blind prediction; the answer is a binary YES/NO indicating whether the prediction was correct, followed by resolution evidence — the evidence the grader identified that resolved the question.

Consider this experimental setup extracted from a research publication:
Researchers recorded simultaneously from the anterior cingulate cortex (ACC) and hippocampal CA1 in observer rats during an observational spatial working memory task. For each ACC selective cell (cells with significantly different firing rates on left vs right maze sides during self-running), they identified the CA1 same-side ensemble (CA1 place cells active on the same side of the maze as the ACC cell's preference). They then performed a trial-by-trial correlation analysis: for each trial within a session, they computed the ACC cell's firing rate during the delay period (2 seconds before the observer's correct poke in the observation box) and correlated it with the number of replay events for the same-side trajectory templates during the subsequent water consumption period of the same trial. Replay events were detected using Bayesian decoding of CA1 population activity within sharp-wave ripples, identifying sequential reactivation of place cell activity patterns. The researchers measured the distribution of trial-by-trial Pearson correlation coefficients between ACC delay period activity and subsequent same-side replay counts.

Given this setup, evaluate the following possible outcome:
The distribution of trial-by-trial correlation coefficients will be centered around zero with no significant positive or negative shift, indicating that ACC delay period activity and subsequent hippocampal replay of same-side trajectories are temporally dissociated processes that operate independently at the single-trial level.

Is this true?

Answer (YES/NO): NO